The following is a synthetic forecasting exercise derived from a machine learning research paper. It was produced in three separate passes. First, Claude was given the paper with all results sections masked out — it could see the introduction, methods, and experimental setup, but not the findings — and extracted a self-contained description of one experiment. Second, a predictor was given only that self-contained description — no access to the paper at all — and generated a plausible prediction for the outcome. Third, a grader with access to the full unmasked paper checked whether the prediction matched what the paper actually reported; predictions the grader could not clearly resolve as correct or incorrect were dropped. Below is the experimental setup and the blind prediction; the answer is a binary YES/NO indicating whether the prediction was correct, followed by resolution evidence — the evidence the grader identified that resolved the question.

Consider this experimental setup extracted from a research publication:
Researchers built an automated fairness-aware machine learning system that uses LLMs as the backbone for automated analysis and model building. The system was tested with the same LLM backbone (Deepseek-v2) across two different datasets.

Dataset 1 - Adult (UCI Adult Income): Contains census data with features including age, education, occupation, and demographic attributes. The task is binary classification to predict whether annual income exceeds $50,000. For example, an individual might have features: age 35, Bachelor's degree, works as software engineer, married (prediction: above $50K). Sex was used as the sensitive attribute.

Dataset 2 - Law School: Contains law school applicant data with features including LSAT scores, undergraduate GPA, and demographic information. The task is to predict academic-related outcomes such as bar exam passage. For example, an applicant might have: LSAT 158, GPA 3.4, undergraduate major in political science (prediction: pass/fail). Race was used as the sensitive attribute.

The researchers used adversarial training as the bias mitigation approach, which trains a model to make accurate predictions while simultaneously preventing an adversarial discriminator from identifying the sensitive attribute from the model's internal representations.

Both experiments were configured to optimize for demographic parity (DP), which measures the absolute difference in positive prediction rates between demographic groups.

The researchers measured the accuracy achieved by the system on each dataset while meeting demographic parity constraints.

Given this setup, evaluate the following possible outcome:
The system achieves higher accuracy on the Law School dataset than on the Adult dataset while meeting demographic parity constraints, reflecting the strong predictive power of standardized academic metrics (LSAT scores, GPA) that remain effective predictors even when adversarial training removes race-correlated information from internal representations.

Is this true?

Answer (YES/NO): YES